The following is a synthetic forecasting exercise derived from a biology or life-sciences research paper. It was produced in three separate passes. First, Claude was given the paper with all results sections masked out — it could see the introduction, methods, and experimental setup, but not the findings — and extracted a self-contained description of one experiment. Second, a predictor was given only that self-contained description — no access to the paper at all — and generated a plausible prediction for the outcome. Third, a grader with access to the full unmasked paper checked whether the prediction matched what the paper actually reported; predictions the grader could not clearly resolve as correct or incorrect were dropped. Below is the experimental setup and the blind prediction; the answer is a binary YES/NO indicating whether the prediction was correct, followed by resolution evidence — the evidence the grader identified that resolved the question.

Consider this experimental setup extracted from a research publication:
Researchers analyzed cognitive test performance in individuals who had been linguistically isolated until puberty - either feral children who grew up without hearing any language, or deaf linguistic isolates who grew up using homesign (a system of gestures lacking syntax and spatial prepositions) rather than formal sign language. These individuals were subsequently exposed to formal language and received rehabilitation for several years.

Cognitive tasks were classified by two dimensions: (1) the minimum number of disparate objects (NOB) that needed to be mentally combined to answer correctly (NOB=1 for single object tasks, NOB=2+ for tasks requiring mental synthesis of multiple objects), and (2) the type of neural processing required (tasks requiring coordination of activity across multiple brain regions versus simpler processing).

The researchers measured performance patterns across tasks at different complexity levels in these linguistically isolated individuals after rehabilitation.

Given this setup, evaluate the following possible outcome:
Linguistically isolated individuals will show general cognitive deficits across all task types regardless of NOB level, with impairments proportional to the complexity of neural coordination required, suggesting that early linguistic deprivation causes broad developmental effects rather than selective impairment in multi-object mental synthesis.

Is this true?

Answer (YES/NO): NO